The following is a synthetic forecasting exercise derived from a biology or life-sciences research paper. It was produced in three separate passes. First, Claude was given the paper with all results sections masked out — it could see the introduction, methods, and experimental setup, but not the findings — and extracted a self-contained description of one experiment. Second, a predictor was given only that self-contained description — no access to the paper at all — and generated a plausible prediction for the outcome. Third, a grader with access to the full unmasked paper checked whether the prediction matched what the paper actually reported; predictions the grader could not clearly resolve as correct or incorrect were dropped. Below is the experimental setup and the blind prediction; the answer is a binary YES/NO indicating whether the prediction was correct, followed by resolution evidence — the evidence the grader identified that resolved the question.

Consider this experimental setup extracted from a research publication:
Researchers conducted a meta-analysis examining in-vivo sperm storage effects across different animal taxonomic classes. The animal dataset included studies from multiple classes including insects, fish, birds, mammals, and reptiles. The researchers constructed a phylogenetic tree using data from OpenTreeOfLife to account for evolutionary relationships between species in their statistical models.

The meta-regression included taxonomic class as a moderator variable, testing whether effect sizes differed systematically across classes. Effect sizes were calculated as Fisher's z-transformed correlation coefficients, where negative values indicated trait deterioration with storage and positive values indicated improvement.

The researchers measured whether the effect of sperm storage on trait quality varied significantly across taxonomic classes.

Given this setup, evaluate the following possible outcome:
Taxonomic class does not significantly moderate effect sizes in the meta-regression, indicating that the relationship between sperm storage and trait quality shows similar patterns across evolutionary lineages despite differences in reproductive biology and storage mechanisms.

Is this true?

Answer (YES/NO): YES